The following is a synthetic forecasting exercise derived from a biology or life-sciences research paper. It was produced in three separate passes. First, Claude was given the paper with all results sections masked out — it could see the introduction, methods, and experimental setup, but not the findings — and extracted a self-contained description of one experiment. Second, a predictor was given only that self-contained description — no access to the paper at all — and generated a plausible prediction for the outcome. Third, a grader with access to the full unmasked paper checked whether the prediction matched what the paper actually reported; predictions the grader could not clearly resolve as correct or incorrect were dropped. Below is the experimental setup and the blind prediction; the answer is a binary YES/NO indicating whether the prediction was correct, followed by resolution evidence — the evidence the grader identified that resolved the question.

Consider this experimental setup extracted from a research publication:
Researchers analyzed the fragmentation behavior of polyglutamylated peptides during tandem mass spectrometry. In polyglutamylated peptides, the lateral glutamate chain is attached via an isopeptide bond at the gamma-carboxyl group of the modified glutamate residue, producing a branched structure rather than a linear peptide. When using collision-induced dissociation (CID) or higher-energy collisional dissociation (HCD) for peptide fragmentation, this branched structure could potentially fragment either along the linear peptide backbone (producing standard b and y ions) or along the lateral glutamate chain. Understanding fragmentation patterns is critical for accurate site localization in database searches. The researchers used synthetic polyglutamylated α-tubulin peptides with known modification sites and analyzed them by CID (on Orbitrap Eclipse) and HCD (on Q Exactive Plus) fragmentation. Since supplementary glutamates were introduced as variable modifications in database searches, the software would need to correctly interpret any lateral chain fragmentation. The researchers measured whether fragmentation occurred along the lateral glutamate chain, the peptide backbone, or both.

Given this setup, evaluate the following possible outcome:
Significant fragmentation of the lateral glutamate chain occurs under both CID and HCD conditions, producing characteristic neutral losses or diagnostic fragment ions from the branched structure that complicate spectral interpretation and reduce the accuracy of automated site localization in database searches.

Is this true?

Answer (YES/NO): YES